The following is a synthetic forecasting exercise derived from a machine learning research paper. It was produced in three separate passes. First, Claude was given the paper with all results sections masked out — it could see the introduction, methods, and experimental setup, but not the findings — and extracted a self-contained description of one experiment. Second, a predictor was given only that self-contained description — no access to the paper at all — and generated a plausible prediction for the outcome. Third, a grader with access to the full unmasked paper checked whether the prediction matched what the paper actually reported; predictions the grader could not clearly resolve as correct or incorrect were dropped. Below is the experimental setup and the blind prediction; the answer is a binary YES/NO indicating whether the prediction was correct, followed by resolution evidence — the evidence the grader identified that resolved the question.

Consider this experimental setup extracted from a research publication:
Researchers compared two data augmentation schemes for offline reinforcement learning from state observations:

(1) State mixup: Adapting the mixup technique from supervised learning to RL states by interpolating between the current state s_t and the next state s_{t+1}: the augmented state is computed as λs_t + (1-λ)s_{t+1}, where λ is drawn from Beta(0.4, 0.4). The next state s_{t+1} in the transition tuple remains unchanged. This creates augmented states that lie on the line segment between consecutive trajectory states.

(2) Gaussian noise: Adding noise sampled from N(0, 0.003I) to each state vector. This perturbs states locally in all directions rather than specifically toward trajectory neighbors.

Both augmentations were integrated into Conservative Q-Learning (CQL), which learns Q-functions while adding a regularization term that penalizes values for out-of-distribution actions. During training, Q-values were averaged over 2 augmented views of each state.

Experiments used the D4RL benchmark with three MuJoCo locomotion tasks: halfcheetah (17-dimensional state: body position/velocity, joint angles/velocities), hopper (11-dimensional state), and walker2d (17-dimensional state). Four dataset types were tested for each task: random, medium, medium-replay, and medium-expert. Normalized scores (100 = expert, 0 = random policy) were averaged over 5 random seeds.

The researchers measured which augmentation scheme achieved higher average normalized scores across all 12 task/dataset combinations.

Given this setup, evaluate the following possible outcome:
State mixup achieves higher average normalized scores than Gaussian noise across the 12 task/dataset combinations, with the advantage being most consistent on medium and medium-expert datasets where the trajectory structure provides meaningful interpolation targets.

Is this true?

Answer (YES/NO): NO